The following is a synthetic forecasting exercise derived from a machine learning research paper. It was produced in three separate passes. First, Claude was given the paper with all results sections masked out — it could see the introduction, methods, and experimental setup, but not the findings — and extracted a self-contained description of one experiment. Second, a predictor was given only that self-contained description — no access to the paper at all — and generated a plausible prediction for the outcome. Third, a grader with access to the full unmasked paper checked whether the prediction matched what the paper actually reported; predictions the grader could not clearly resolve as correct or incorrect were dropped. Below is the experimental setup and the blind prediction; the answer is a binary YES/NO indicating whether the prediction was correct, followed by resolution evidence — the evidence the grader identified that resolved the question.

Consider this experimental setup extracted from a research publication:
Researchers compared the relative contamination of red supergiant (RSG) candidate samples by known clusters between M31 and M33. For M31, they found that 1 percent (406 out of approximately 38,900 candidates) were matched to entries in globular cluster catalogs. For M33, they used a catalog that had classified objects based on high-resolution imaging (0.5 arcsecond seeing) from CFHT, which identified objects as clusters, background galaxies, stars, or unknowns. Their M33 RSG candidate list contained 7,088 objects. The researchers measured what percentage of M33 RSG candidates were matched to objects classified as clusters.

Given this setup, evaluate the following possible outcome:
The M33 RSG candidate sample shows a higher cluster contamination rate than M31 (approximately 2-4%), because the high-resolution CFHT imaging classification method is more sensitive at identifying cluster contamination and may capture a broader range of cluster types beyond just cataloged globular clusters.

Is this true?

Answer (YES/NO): NO